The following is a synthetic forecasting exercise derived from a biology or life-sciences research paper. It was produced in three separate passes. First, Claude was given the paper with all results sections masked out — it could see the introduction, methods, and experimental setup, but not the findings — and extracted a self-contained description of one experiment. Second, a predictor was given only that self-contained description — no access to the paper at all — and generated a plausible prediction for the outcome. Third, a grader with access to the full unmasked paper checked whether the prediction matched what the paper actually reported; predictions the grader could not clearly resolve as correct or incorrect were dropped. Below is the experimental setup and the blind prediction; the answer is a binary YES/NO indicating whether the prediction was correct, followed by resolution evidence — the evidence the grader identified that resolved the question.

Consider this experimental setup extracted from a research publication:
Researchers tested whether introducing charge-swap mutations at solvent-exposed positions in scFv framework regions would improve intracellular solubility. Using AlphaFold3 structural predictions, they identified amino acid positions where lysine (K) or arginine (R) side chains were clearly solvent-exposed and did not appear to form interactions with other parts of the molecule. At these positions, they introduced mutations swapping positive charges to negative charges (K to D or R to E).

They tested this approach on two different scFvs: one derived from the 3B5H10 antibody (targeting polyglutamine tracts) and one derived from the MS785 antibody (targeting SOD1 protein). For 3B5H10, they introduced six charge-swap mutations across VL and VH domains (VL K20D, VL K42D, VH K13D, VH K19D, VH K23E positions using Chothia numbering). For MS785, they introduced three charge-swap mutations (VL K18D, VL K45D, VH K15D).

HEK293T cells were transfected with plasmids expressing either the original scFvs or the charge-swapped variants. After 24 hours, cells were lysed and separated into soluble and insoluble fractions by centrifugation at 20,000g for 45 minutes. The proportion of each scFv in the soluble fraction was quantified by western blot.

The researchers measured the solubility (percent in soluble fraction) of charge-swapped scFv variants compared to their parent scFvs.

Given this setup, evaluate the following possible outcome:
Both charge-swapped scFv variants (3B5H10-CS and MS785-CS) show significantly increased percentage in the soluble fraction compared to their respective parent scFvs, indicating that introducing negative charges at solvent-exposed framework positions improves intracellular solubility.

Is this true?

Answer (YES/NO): NO